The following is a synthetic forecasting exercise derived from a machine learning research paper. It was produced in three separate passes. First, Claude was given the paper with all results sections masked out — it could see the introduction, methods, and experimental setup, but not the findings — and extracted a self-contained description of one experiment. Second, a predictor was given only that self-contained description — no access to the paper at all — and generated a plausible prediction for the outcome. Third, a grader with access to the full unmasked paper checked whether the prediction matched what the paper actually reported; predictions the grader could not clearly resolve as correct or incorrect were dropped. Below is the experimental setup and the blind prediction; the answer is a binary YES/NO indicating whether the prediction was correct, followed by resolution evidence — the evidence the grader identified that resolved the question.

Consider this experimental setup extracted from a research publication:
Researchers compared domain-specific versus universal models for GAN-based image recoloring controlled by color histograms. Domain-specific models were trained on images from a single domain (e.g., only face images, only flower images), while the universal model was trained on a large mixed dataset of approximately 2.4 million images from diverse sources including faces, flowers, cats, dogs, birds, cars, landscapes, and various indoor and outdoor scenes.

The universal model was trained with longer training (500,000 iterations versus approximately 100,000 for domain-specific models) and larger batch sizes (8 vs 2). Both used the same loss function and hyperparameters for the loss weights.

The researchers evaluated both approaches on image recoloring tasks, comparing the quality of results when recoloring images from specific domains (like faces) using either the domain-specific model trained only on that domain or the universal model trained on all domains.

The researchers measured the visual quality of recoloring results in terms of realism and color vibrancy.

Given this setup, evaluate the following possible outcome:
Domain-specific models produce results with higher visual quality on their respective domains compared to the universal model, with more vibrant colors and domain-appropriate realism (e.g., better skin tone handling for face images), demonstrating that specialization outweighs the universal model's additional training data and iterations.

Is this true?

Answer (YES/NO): YES